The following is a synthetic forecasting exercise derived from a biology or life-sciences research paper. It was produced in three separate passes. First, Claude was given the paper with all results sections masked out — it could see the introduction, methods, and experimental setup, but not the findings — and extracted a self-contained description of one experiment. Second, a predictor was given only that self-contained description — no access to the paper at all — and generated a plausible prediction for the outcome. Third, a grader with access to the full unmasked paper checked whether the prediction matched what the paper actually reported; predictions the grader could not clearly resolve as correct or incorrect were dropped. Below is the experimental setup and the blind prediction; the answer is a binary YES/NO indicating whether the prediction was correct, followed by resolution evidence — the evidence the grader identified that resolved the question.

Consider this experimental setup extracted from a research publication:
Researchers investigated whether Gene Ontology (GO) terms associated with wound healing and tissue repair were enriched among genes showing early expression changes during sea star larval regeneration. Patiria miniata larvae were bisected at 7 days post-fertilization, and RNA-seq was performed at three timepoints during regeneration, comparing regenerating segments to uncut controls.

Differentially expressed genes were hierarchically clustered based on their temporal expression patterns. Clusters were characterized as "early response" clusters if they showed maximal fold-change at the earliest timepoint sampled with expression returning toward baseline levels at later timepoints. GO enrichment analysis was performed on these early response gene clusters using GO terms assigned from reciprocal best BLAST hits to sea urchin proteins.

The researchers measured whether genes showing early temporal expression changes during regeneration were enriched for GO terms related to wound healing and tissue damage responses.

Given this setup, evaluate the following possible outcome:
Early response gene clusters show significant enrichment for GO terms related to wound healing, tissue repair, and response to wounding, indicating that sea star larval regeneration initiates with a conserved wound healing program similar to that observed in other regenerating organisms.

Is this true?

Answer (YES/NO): YES